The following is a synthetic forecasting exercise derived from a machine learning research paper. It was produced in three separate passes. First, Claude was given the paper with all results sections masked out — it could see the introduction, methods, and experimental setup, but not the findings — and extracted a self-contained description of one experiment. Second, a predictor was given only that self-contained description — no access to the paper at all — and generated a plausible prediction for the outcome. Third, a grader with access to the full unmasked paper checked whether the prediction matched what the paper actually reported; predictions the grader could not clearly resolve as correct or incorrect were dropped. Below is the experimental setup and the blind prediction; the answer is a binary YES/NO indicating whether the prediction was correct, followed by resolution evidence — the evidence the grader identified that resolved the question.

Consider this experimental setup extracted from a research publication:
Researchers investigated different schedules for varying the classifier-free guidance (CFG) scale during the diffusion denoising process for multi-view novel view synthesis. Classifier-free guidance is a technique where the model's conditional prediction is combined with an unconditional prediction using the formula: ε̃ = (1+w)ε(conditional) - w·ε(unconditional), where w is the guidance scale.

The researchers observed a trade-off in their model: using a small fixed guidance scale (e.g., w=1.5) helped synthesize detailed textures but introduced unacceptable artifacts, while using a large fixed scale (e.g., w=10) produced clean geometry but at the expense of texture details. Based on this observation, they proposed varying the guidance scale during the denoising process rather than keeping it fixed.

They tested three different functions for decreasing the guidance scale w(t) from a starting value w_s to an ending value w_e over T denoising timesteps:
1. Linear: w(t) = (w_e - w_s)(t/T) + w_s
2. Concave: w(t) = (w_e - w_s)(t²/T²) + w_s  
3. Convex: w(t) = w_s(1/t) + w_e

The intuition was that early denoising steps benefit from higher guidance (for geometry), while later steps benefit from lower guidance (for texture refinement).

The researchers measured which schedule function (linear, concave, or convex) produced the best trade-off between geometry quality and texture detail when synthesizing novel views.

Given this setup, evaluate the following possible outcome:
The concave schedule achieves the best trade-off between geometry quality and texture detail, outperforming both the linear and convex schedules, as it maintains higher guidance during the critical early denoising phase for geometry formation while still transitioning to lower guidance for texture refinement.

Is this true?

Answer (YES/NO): YES